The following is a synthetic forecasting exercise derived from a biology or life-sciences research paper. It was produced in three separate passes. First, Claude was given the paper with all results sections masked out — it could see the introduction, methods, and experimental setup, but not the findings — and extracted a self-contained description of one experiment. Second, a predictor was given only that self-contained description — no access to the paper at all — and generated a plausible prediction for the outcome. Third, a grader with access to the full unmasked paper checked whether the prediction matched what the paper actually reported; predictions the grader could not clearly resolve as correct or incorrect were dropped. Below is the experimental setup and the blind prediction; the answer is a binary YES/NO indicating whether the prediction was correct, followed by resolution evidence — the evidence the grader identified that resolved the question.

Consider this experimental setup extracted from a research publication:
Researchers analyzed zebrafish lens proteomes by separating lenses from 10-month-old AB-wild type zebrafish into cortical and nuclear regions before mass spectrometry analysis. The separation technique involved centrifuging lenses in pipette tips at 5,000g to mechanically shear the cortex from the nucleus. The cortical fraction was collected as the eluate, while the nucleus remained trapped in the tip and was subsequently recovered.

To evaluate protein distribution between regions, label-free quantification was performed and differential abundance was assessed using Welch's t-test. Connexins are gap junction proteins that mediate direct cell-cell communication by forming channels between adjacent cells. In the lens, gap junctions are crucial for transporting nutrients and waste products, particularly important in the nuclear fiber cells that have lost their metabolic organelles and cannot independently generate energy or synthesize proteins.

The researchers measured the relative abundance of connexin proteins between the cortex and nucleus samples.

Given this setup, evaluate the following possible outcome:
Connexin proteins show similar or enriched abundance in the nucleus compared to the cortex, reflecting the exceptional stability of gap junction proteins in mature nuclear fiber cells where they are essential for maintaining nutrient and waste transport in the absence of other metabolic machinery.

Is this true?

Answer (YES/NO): YES